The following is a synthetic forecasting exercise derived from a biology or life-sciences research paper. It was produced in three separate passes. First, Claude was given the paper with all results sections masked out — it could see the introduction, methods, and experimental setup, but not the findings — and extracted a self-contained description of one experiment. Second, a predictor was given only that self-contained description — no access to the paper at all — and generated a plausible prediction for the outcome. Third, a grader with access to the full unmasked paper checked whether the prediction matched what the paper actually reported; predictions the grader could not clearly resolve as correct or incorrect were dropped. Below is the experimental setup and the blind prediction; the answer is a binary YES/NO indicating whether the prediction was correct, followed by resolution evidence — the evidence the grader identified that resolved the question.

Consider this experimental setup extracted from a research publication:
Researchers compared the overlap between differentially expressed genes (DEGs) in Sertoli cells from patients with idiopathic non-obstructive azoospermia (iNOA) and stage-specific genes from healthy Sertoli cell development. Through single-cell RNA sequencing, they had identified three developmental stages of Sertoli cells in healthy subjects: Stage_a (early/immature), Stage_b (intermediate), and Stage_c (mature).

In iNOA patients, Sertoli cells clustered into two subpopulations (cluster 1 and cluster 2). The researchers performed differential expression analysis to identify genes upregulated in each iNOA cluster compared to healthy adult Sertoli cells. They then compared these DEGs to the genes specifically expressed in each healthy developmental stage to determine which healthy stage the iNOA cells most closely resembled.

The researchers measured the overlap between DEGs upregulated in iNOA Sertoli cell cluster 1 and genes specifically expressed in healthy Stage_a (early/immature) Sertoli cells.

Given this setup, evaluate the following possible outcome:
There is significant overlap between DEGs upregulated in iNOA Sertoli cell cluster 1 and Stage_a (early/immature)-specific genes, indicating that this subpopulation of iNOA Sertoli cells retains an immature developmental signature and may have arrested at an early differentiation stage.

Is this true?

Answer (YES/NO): YES